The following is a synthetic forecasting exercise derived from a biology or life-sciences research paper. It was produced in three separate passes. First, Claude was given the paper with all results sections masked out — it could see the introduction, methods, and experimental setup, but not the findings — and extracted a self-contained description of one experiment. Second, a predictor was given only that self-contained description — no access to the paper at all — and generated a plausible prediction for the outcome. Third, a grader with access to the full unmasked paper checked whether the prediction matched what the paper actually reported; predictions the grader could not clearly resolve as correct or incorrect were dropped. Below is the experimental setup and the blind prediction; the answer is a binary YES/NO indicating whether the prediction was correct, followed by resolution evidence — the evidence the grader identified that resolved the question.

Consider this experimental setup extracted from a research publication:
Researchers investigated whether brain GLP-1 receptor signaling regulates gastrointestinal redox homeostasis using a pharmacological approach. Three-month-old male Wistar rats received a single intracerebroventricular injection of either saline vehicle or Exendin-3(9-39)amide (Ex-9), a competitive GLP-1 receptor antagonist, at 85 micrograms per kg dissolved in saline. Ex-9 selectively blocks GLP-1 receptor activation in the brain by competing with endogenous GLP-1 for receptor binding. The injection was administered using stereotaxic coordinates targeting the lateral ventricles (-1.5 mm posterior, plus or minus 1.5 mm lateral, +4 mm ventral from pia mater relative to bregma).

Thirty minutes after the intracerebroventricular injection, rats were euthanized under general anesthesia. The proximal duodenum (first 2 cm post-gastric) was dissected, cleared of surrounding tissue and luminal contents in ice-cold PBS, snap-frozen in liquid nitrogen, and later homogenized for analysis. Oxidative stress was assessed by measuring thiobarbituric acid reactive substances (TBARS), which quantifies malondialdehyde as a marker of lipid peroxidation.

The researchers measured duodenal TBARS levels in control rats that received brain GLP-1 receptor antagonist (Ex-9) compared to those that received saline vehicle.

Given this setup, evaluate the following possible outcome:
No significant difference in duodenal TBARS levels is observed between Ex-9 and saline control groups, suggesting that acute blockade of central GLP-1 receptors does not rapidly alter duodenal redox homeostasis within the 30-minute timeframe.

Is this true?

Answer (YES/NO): NO